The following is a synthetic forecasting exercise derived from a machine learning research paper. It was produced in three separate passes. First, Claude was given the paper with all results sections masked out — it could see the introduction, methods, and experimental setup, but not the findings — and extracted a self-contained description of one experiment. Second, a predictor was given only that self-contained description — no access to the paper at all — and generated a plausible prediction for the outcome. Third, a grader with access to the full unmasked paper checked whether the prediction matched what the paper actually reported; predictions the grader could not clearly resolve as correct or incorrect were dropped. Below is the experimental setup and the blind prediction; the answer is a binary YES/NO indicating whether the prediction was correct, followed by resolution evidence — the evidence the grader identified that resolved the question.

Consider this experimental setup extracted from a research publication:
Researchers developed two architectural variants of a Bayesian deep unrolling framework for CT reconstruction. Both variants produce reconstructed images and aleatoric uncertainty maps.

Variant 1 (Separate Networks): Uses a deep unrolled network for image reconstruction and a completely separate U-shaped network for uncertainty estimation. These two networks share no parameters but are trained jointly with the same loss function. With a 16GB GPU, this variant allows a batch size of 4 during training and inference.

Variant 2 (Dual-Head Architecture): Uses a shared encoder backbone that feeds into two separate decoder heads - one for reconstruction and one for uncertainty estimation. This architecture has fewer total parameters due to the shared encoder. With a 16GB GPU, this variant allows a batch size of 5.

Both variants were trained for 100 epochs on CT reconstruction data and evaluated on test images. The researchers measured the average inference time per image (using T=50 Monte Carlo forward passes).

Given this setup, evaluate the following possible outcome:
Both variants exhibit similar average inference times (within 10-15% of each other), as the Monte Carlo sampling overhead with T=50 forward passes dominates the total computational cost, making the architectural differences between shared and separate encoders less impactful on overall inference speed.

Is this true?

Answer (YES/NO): NO